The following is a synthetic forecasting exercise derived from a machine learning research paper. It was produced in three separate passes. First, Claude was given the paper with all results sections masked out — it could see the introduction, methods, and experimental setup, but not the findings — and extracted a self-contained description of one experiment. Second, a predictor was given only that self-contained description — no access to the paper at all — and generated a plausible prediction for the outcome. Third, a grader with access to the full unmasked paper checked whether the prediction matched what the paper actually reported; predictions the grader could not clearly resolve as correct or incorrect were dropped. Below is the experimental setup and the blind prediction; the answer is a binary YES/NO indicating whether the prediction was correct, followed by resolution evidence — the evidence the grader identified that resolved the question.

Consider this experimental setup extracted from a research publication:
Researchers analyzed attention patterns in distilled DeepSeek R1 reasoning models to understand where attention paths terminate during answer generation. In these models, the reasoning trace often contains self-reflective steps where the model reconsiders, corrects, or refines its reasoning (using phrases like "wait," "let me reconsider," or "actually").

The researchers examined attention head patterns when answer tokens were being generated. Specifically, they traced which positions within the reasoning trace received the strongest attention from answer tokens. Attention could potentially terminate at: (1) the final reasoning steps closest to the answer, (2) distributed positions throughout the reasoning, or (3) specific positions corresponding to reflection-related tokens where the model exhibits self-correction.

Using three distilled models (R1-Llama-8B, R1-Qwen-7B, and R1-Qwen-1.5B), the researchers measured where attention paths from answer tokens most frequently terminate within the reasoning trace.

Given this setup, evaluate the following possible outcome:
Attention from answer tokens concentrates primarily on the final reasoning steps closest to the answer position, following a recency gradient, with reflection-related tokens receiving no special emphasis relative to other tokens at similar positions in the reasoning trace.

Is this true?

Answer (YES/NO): NO